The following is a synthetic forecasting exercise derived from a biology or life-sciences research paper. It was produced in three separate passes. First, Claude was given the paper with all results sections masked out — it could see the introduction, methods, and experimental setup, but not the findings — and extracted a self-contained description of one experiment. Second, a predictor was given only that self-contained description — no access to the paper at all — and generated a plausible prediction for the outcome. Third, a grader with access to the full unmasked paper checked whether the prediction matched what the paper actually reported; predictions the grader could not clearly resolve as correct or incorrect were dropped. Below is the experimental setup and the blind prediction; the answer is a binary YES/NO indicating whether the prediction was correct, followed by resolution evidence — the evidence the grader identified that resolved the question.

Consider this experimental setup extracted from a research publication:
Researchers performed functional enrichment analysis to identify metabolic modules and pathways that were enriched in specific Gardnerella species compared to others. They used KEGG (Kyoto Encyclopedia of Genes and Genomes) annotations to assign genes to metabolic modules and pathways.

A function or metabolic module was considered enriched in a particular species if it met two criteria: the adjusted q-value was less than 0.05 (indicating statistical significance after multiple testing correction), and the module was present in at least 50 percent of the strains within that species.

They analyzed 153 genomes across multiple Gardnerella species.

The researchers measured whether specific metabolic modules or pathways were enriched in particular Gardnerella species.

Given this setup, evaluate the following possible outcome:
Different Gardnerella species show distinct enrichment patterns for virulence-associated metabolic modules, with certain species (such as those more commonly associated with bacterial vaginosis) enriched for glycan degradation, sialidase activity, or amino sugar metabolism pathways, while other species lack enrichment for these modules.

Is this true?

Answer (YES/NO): NO